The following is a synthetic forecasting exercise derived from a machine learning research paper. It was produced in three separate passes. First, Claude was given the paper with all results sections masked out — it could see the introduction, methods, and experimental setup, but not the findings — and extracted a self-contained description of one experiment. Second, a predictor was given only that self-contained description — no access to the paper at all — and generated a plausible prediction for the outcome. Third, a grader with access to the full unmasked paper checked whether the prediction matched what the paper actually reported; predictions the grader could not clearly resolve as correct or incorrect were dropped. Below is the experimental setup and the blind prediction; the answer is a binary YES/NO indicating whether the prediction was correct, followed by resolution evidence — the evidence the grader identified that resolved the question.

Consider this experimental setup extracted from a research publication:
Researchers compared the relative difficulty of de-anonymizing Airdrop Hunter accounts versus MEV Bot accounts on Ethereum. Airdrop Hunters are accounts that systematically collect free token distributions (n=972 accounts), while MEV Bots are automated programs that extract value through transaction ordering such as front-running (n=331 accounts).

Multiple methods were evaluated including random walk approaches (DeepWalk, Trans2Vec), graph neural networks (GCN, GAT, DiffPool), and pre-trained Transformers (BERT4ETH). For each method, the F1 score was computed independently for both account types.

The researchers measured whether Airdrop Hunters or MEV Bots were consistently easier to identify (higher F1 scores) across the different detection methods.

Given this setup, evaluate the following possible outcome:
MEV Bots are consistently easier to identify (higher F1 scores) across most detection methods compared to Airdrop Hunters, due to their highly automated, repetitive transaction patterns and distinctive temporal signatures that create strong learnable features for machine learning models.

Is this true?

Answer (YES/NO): NO